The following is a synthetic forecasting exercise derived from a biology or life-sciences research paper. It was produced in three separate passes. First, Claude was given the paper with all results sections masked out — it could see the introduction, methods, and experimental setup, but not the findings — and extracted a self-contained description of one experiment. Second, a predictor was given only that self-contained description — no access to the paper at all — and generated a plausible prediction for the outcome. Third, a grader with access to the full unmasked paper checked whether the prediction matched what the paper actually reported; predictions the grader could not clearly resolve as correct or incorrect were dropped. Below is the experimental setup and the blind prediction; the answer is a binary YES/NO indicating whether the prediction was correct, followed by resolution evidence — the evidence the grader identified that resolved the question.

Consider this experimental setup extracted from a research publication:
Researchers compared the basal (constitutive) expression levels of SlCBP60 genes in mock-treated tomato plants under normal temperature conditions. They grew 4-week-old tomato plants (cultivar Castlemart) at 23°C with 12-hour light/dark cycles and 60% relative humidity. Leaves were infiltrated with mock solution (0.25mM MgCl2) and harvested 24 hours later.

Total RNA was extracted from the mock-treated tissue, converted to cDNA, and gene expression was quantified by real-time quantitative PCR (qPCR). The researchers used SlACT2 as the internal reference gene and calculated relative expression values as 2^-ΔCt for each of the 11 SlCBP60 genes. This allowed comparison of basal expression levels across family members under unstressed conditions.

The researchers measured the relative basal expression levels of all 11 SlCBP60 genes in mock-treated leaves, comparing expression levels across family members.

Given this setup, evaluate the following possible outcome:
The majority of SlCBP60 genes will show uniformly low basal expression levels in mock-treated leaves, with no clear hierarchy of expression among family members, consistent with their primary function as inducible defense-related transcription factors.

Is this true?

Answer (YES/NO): NO